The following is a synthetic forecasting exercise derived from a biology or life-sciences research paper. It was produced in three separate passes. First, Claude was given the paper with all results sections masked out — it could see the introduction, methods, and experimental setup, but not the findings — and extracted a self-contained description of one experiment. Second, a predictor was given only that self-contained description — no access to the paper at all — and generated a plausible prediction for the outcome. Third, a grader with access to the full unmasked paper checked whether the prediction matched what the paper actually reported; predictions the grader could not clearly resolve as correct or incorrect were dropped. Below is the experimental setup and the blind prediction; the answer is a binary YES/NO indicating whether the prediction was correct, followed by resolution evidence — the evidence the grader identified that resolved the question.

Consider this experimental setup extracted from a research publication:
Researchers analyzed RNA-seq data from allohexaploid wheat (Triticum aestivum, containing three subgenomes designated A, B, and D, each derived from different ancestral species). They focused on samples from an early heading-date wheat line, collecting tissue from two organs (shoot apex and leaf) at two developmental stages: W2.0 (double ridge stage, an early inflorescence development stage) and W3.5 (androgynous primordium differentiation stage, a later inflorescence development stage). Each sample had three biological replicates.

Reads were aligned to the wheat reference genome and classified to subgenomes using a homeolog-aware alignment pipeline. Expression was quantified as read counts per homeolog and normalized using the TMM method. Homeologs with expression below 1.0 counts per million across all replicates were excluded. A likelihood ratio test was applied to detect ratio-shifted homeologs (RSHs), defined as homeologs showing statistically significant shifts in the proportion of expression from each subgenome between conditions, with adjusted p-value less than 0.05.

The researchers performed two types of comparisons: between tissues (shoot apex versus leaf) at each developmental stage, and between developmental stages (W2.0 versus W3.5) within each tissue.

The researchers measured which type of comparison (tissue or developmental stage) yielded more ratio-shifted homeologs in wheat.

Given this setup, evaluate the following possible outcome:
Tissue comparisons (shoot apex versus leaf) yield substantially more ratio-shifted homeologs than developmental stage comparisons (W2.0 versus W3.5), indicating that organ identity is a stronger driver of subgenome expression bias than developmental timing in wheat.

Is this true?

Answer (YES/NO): YES